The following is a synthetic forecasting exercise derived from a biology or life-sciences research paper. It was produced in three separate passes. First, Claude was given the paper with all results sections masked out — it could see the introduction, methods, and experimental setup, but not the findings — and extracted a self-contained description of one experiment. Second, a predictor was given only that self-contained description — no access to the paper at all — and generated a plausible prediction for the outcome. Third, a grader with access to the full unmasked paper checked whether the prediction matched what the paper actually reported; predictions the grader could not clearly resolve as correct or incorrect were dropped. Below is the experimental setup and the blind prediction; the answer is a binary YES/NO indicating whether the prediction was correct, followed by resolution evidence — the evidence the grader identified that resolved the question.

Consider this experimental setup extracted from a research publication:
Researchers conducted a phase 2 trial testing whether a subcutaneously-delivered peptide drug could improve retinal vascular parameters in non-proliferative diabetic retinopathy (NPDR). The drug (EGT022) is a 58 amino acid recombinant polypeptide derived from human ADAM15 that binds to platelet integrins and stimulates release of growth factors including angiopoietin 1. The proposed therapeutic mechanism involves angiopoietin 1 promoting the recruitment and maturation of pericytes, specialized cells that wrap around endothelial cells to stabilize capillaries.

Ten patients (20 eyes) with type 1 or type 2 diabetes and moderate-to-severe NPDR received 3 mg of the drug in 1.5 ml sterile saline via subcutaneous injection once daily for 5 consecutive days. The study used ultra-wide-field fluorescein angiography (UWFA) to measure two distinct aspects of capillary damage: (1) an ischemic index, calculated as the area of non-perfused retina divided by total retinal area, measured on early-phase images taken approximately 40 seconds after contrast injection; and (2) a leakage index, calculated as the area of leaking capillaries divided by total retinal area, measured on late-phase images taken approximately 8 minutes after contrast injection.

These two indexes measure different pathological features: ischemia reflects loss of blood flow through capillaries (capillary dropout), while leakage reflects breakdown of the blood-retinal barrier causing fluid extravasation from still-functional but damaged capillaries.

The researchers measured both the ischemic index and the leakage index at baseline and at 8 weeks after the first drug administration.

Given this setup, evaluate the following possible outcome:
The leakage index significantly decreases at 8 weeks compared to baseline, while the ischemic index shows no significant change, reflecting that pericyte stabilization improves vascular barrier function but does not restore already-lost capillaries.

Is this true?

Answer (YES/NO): NO